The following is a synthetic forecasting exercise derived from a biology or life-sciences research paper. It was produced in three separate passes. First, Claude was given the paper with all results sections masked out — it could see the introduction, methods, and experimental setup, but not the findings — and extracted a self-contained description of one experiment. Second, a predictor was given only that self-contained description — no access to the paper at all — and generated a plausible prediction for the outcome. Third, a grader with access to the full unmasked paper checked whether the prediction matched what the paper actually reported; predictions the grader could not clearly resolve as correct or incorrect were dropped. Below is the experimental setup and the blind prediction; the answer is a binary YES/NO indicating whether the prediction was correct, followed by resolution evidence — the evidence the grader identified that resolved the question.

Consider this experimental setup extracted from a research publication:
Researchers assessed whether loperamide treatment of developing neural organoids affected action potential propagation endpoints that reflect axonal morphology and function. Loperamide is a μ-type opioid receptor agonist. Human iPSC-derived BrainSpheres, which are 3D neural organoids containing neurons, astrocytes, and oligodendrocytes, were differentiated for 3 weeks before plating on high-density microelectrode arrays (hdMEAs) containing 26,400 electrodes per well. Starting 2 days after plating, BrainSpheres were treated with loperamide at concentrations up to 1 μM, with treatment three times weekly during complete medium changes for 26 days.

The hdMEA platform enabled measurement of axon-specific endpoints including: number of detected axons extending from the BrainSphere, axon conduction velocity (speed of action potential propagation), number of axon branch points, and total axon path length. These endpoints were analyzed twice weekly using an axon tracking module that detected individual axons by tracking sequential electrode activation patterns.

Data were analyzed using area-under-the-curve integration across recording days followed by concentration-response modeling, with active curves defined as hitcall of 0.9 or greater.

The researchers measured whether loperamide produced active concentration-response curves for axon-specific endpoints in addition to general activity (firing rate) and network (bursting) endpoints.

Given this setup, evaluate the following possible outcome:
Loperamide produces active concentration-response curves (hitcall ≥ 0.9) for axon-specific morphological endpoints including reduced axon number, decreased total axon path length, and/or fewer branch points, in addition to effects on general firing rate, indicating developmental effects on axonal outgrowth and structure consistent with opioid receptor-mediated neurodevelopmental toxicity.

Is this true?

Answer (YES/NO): YES